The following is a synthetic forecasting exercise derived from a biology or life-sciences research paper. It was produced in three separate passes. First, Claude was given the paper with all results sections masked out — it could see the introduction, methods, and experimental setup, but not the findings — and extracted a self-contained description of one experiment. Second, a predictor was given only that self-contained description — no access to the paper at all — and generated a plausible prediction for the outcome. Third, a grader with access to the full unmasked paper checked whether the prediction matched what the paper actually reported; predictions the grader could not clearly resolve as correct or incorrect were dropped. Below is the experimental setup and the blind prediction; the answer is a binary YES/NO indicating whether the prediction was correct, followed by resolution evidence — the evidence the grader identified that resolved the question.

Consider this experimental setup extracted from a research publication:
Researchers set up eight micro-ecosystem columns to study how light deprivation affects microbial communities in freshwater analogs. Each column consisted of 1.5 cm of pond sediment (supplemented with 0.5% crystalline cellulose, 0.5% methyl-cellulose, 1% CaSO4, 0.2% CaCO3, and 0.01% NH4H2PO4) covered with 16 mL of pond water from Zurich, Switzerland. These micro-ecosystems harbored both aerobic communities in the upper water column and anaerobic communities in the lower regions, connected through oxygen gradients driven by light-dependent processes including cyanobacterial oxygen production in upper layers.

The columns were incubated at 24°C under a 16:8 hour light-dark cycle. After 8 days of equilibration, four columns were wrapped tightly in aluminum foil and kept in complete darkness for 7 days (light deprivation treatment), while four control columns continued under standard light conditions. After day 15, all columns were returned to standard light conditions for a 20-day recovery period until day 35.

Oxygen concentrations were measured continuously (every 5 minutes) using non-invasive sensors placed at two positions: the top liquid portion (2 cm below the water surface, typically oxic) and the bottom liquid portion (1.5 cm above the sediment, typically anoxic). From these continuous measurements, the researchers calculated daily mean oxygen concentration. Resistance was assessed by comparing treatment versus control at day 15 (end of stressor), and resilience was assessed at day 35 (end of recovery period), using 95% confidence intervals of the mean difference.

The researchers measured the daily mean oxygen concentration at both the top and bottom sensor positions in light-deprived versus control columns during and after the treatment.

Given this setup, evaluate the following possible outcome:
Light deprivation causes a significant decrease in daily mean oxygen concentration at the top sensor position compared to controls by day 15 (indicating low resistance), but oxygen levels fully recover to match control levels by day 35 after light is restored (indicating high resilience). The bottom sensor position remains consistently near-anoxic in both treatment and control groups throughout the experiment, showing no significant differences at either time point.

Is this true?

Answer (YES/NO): YES